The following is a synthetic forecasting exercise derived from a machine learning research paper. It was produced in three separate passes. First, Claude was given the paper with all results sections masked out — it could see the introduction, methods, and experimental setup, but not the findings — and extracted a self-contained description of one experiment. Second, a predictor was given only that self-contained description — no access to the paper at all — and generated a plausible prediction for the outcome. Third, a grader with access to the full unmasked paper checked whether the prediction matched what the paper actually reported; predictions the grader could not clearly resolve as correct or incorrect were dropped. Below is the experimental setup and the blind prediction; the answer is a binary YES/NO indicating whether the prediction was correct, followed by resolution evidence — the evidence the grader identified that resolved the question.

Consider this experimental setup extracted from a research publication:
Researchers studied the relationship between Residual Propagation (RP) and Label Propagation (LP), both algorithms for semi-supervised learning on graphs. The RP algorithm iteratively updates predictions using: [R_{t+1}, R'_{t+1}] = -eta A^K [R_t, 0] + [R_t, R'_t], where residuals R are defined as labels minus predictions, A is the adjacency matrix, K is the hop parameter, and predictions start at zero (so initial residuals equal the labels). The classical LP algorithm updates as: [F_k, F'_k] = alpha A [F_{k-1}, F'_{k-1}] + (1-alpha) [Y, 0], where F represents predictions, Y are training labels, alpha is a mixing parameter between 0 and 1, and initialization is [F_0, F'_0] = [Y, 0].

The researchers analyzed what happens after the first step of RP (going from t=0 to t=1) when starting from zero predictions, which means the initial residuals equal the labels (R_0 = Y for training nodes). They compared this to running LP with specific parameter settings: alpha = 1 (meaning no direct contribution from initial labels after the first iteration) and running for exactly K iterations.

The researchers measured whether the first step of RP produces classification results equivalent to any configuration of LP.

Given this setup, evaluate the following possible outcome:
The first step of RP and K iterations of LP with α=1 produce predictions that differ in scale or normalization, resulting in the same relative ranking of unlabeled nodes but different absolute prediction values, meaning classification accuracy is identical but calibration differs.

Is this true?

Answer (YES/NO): YES